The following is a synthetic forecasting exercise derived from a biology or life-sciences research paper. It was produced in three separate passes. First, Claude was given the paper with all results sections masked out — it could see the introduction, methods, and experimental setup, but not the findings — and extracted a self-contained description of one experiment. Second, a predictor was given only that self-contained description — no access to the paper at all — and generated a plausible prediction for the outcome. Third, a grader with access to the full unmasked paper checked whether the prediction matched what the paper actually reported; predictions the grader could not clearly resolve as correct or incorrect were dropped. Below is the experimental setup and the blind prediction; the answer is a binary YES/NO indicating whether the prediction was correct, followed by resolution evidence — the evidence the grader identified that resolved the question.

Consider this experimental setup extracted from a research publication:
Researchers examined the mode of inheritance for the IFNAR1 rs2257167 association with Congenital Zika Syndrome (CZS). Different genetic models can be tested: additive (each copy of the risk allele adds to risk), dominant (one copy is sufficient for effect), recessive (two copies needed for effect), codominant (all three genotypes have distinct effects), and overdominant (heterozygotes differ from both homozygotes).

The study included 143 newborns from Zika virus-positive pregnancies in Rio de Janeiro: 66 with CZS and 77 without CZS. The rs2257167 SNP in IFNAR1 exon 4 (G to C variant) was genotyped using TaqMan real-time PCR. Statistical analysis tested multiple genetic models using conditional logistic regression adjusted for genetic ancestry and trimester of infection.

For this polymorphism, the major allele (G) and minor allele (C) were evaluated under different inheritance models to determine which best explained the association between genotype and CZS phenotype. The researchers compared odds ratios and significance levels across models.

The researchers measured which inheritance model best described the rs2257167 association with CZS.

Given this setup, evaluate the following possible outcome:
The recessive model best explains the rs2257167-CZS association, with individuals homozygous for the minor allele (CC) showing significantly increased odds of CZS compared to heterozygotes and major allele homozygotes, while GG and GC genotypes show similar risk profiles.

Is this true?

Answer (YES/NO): NO